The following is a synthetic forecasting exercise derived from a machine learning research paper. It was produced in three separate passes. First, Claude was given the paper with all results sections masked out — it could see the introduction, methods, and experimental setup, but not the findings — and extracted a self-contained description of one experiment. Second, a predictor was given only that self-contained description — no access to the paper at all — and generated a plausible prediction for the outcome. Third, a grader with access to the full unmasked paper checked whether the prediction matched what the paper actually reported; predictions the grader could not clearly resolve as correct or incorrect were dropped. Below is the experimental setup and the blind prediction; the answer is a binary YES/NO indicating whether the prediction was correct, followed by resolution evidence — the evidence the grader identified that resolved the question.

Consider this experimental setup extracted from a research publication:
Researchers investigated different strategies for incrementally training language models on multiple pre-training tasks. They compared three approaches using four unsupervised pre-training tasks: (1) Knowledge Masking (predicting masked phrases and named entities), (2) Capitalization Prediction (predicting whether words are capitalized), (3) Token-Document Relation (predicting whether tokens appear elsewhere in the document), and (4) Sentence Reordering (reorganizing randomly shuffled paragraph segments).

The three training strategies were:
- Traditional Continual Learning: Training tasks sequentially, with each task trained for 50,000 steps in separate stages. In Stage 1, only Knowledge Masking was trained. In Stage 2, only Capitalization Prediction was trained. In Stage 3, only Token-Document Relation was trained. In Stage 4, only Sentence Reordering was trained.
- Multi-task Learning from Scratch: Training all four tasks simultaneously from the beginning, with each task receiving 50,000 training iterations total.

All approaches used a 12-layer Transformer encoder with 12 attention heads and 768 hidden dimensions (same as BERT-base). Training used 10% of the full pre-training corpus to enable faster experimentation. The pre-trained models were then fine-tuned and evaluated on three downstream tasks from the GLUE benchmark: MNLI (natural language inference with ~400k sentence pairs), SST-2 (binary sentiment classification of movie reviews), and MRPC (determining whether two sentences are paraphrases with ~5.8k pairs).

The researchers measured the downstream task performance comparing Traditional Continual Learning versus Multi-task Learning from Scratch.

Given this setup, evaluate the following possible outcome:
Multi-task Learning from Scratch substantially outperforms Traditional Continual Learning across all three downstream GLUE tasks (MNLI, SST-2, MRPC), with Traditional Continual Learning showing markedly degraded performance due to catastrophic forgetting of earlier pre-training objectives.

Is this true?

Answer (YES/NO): NO